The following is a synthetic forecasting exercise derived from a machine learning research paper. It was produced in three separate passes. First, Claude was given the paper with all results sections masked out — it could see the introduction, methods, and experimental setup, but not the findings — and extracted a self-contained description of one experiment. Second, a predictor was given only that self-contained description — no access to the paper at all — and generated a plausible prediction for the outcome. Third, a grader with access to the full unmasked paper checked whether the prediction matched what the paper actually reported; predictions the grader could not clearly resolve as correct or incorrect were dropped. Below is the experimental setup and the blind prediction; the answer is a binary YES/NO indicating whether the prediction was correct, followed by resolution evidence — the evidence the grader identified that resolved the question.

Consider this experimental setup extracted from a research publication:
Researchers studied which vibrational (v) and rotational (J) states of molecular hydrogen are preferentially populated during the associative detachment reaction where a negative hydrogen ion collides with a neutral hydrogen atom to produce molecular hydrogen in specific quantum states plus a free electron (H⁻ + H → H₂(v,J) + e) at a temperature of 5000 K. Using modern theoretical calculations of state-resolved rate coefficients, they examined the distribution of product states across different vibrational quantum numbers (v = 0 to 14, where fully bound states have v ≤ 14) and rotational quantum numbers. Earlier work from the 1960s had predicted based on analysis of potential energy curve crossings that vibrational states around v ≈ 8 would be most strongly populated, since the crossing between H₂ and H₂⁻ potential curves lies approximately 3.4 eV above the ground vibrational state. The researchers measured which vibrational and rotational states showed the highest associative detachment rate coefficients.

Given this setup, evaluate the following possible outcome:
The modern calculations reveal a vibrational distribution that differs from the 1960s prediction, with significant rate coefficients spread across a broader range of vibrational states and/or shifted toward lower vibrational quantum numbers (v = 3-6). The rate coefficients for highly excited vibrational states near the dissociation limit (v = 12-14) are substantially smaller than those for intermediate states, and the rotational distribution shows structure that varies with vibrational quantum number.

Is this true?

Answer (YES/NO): NO